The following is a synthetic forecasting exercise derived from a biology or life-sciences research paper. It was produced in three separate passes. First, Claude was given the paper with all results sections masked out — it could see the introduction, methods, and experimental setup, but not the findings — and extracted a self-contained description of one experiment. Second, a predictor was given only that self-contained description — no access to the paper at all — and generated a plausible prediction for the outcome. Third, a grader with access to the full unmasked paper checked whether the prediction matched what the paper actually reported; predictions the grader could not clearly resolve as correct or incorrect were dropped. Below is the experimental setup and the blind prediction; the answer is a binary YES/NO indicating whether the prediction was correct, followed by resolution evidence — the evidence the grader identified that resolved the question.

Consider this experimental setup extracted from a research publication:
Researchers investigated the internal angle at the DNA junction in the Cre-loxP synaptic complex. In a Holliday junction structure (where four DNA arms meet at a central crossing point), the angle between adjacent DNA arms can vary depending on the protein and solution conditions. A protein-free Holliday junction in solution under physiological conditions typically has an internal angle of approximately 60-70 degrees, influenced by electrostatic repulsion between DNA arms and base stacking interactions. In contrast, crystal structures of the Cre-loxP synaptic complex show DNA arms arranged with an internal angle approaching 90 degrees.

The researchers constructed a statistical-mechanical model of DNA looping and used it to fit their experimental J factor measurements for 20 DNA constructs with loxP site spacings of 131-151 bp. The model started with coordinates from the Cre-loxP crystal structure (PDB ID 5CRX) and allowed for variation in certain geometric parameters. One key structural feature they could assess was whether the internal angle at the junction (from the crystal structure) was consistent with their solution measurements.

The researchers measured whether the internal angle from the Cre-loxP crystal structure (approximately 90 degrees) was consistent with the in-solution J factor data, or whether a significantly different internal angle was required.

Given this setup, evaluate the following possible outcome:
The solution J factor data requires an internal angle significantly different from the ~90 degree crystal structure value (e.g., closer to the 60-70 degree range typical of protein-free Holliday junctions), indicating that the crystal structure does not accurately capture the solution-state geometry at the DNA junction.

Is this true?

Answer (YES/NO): NO